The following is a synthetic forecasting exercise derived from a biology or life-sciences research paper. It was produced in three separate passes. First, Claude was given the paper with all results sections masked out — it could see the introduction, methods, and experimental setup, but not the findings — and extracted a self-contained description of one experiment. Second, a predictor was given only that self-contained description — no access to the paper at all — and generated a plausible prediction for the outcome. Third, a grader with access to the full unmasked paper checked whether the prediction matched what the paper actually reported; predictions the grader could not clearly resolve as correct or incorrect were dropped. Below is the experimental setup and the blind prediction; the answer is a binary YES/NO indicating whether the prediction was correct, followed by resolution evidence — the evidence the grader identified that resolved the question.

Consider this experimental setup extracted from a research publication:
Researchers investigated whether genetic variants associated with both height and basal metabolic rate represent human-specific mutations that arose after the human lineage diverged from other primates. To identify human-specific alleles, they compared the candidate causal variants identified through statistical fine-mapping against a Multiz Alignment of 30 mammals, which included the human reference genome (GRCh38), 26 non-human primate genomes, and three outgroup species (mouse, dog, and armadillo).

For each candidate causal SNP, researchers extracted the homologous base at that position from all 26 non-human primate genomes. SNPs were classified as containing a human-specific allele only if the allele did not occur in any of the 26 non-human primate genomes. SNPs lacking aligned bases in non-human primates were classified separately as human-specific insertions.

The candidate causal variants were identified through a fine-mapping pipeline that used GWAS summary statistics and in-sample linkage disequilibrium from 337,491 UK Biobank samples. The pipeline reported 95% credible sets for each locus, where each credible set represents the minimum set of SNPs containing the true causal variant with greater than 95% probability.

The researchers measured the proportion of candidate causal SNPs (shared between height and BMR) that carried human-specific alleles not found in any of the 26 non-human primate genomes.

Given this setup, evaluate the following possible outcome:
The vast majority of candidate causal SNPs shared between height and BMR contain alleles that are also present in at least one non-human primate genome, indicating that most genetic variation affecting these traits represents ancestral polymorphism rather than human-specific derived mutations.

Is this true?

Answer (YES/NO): NO